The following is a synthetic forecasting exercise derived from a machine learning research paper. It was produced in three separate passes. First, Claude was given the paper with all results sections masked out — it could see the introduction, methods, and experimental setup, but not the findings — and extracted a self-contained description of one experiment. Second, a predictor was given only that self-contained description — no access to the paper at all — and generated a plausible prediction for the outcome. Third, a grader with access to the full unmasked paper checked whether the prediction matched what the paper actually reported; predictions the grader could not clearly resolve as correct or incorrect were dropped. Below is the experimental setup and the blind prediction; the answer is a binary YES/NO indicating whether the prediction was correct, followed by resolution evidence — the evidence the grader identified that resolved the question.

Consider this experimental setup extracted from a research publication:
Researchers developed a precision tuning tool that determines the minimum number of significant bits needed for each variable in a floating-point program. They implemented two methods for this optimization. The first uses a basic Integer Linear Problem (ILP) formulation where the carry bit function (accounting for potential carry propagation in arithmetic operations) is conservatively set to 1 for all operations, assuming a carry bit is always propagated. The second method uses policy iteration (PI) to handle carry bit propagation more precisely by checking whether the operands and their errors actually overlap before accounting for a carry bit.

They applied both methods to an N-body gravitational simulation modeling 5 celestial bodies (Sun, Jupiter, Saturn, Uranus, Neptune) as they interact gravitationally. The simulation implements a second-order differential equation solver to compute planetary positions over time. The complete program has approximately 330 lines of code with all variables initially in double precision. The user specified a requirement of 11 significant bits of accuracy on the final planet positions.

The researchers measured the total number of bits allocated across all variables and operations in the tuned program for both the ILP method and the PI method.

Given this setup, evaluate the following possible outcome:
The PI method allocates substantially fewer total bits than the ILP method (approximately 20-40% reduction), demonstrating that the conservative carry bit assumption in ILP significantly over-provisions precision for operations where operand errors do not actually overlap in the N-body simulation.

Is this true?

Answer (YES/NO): NO